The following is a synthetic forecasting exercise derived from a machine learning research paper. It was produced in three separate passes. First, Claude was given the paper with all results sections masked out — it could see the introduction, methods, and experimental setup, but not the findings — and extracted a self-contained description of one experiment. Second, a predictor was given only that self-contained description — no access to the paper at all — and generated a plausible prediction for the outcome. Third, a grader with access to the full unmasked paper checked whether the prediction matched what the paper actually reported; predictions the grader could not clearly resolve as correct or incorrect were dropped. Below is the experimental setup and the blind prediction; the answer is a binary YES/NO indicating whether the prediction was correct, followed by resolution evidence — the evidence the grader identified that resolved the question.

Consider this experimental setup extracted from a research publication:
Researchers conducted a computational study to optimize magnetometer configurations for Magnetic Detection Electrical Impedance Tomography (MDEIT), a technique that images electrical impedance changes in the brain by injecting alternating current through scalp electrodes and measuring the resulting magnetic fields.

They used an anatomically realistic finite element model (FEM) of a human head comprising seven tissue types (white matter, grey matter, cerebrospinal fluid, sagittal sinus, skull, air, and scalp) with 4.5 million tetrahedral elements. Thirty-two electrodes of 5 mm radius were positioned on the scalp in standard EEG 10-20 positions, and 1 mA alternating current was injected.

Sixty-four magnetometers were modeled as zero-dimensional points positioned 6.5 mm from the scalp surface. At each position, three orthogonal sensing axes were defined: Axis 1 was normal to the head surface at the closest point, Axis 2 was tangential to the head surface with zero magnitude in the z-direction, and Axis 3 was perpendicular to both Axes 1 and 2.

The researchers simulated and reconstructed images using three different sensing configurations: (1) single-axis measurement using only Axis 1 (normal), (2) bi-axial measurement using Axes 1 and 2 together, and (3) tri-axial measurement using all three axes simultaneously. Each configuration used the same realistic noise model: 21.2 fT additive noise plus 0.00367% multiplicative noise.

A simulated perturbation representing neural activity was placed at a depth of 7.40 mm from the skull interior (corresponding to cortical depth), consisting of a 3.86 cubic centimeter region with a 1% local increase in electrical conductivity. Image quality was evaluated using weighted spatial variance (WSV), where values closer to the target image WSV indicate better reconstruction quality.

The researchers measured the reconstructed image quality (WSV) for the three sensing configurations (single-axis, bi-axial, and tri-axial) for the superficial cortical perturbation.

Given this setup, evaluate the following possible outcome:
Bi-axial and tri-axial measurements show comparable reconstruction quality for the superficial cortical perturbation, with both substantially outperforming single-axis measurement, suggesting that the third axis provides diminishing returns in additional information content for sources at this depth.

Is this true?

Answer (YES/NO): NO